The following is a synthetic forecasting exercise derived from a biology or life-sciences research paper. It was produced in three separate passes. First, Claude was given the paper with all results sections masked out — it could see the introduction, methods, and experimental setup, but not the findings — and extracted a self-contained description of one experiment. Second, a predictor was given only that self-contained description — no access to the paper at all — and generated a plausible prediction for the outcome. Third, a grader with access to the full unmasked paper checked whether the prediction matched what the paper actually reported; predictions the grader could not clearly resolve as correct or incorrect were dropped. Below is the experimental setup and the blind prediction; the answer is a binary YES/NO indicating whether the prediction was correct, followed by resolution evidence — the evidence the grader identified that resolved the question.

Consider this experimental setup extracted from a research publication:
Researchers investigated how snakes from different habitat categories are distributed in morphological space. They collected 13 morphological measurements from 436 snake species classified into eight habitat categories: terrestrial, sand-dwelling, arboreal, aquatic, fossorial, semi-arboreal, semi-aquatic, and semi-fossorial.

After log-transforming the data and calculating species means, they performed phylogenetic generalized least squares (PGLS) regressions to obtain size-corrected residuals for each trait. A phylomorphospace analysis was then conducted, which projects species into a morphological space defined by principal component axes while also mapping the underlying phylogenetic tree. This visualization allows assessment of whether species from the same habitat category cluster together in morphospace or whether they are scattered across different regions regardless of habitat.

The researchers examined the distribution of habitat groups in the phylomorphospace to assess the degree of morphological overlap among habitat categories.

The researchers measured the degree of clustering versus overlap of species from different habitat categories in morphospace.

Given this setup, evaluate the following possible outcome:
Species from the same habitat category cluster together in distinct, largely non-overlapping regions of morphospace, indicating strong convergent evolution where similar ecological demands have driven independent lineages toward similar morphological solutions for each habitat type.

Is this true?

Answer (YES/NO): NO